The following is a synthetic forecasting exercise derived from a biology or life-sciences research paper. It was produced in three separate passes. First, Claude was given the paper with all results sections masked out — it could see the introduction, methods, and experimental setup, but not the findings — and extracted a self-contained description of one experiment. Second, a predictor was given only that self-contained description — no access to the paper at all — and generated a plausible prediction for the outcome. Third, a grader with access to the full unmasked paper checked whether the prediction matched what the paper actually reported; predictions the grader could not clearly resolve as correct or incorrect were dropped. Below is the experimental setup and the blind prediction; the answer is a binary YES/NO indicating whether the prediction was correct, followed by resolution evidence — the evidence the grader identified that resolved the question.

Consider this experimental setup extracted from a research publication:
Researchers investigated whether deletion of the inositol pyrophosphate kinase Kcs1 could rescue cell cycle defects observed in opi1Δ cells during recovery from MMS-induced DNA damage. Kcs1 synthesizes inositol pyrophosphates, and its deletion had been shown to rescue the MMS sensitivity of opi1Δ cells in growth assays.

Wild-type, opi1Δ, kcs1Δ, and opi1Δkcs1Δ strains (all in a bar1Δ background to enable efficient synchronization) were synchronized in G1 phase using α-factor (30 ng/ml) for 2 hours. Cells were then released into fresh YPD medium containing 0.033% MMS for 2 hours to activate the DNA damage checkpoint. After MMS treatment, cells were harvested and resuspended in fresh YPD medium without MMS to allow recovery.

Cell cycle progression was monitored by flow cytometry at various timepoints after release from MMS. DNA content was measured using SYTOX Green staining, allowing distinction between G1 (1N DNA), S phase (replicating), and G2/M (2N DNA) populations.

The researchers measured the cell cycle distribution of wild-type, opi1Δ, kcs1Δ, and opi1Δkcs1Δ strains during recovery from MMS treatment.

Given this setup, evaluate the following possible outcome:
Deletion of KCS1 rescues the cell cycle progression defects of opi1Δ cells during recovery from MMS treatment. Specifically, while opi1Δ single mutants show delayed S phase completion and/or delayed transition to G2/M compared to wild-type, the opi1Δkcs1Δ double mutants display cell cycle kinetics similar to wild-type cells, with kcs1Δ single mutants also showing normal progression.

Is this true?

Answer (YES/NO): NO